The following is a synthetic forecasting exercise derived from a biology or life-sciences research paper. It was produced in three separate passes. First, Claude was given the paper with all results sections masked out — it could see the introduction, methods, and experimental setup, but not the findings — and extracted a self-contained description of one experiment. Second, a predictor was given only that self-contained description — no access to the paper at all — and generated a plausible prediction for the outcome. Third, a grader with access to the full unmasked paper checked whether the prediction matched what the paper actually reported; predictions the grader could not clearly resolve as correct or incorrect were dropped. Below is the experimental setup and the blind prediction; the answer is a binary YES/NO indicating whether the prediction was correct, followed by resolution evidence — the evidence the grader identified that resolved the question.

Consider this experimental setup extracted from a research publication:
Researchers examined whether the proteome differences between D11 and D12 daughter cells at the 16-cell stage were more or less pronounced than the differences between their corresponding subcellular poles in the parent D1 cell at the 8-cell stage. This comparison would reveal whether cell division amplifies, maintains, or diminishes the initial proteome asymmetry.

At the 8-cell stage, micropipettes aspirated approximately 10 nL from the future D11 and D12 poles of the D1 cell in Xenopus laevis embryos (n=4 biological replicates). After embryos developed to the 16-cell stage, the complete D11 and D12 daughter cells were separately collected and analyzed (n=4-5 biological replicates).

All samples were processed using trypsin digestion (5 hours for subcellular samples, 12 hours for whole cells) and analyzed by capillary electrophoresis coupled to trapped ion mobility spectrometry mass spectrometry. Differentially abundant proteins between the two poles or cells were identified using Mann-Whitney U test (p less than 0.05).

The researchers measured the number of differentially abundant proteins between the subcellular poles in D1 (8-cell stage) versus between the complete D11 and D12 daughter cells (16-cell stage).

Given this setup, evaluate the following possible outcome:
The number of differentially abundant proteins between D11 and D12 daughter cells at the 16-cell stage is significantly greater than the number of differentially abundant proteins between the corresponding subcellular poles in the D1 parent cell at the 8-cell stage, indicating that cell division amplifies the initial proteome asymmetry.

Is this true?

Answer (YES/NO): NO